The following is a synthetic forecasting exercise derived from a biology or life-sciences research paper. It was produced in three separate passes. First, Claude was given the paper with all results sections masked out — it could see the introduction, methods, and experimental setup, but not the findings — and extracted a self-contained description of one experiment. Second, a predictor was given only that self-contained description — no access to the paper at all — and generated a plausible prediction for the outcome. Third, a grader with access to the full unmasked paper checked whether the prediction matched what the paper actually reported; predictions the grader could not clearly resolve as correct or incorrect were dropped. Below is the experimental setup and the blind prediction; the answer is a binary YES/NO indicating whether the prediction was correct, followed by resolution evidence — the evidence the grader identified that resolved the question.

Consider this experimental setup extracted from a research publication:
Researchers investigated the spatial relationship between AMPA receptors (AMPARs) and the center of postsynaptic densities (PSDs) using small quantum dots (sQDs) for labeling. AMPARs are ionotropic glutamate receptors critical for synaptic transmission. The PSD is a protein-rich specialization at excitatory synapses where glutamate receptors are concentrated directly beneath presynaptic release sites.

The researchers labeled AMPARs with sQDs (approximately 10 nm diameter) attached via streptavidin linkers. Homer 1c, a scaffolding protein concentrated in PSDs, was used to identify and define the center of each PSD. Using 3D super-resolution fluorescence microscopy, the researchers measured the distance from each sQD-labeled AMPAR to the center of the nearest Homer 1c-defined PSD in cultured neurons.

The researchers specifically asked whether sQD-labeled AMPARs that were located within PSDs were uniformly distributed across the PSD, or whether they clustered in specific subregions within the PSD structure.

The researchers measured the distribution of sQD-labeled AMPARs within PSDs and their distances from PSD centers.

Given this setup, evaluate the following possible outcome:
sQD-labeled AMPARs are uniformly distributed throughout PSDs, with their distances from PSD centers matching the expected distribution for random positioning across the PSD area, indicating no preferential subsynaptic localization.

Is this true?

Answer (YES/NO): NO